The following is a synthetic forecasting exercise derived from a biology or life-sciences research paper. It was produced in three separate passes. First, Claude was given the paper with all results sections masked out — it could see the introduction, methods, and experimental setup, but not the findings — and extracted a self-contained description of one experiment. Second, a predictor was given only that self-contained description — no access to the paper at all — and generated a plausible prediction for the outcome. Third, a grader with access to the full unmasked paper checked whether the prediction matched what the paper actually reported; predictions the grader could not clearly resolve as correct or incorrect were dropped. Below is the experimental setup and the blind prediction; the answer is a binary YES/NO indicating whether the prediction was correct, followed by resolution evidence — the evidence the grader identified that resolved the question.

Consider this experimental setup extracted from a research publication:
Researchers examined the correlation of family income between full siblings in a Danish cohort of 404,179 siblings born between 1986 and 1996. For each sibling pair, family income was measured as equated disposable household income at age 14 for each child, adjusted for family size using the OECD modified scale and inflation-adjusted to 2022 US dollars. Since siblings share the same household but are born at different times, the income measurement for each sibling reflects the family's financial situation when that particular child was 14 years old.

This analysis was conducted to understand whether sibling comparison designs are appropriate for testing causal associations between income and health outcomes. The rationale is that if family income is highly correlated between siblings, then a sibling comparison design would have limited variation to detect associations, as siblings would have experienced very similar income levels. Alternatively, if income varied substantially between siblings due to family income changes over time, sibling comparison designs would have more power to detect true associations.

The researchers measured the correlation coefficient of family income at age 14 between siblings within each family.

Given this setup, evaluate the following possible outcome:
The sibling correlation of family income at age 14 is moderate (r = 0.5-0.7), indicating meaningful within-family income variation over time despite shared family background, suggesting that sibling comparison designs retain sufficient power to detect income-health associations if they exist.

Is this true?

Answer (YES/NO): NO